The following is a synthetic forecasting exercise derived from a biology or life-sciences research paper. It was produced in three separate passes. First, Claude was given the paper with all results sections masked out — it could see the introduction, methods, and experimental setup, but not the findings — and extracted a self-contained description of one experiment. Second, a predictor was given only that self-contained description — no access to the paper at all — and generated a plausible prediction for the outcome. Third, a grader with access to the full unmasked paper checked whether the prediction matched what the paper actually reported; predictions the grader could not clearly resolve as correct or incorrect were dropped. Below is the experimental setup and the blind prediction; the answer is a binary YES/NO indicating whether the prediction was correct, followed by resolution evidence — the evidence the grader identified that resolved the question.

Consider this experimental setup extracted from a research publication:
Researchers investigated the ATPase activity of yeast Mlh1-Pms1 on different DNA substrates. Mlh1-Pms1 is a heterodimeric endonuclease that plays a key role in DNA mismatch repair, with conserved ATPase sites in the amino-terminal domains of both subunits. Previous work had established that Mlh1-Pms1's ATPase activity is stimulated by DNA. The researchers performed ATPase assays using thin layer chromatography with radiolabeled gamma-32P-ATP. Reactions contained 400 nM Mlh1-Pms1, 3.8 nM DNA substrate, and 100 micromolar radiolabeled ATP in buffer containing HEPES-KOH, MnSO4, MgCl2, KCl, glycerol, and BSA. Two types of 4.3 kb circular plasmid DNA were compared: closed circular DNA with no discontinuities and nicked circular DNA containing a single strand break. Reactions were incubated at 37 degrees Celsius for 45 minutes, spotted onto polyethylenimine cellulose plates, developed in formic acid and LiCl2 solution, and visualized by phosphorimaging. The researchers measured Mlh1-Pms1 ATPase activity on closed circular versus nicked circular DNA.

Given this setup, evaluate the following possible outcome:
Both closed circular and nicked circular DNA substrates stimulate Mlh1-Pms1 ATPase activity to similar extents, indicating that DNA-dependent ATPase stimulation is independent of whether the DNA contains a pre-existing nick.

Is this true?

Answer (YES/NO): NO